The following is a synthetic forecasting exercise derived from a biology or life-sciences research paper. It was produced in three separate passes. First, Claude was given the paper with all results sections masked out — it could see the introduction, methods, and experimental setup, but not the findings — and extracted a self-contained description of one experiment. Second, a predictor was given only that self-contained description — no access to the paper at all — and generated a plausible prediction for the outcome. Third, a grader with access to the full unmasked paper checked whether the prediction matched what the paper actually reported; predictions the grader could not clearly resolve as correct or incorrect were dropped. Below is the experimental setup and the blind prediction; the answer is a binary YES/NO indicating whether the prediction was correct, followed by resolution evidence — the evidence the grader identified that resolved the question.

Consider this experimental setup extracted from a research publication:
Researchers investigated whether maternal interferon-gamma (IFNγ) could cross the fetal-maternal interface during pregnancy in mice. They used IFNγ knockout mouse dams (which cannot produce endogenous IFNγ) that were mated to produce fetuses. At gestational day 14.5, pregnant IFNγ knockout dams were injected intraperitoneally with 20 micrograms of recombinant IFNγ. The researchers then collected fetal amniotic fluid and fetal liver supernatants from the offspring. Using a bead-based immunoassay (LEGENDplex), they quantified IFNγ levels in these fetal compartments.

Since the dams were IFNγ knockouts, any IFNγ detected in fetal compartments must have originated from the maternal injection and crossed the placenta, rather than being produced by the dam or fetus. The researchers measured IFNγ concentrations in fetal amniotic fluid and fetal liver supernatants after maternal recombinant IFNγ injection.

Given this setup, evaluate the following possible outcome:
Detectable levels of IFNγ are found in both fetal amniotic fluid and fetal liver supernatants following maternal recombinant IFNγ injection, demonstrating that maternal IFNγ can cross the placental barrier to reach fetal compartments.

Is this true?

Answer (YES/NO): YES